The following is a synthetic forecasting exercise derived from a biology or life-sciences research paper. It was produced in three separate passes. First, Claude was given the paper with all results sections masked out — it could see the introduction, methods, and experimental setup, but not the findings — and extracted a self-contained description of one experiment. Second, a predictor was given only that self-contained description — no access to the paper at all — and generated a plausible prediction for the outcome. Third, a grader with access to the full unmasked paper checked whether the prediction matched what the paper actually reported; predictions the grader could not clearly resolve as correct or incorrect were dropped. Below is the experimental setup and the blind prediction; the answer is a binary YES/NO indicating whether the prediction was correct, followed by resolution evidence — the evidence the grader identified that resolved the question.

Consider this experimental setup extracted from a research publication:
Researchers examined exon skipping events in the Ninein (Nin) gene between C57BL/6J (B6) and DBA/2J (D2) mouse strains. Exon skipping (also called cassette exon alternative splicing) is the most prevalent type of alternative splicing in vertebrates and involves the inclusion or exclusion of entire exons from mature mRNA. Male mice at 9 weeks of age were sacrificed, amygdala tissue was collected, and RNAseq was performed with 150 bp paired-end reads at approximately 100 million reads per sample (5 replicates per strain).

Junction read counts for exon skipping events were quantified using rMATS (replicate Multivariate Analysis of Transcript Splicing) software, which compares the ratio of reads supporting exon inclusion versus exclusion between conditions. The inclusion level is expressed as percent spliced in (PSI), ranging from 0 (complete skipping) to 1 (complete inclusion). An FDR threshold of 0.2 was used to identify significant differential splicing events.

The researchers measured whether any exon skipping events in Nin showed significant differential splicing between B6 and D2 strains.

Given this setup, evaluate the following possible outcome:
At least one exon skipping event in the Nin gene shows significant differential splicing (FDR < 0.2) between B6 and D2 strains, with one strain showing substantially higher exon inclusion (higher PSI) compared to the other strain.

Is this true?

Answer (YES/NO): YES